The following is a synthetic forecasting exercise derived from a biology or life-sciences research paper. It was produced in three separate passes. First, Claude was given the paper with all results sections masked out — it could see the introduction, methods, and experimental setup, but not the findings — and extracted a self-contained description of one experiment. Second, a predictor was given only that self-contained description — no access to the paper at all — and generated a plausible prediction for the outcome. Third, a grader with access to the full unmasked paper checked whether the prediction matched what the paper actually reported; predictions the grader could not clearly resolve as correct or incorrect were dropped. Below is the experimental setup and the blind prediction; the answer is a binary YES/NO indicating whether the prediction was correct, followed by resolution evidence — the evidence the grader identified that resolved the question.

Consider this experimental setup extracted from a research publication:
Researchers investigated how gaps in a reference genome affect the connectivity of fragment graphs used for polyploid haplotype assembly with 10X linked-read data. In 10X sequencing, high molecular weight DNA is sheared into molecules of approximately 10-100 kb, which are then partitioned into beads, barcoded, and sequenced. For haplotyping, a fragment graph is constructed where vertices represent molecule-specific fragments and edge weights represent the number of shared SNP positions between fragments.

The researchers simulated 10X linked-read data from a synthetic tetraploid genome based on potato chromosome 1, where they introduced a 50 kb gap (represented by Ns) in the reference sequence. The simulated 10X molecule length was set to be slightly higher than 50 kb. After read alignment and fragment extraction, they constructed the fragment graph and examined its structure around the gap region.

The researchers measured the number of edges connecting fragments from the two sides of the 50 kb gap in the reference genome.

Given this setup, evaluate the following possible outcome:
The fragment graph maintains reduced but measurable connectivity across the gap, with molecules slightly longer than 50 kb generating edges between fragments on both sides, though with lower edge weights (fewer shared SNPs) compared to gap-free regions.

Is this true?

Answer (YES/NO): NO